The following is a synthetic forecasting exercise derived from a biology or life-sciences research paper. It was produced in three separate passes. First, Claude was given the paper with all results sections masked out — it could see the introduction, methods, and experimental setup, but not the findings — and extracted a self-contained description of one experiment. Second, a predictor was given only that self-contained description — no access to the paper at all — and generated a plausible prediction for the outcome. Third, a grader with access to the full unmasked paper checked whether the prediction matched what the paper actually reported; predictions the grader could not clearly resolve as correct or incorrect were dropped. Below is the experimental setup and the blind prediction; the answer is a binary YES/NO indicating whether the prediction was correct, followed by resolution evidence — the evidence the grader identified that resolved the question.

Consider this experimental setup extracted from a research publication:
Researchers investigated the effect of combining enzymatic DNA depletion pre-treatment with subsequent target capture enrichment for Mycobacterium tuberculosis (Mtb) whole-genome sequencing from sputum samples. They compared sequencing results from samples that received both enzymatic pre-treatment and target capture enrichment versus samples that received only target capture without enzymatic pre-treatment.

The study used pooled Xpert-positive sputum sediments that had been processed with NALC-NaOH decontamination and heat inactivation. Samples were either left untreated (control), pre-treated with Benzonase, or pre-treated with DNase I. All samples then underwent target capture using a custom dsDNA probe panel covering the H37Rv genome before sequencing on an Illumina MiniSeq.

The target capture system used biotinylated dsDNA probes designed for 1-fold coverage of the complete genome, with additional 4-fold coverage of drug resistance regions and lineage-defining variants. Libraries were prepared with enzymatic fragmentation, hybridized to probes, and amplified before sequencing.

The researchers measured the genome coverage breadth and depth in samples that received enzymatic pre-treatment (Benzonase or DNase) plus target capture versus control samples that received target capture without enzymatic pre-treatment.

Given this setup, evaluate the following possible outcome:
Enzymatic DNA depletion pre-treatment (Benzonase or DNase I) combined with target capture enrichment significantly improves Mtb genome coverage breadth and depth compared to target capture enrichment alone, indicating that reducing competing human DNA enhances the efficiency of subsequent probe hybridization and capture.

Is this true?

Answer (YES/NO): NO